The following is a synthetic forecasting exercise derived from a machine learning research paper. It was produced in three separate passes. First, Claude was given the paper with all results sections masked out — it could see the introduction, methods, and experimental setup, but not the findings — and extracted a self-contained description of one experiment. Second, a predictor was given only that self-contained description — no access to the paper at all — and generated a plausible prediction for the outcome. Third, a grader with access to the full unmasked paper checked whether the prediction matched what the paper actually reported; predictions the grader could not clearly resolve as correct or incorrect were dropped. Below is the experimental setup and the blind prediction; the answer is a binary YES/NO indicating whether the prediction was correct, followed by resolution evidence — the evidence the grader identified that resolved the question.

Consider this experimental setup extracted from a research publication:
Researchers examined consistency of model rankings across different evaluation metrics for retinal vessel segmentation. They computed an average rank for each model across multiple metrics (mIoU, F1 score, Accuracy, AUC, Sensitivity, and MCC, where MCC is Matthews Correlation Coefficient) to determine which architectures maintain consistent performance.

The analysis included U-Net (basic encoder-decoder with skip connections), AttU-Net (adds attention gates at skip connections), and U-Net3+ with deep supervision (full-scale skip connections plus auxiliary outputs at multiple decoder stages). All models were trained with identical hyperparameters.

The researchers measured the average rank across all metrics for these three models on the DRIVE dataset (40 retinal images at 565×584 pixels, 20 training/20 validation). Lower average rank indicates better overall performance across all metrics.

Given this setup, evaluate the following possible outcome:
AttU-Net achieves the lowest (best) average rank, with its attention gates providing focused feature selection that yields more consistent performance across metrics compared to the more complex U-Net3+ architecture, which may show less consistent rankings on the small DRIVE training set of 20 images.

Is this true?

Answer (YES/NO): NO